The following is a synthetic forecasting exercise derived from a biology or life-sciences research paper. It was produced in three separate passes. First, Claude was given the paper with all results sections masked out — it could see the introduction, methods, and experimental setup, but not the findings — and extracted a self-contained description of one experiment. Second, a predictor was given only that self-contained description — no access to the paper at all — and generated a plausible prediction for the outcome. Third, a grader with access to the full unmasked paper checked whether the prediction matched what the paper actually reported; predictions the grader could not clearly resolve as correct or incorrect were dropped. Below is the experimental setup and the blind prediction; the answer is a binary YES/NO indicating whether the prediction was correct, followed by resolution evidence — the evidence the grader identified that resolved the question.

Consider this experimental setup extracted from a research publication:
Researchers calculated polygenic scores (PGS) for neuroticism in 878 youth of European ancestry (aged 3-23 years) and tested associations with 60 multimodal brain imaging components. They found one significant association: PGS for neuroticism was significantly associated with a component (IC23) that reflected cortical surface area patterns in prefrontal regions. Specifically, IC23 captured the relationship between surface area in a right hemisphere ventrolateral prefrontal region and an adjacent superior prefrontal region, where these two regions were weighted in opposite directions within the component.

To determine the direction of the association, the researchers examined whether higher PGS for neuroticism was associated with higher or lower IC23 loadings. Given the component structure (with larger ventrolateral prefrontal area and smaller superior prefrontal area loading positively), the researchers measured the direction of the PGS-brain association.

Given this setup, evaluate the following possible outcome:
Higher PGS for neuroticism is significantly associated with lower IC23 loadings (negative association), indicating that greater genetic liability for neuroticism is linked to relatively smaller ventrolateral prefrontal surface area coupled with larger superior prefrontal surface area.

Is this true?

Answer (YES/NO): YES